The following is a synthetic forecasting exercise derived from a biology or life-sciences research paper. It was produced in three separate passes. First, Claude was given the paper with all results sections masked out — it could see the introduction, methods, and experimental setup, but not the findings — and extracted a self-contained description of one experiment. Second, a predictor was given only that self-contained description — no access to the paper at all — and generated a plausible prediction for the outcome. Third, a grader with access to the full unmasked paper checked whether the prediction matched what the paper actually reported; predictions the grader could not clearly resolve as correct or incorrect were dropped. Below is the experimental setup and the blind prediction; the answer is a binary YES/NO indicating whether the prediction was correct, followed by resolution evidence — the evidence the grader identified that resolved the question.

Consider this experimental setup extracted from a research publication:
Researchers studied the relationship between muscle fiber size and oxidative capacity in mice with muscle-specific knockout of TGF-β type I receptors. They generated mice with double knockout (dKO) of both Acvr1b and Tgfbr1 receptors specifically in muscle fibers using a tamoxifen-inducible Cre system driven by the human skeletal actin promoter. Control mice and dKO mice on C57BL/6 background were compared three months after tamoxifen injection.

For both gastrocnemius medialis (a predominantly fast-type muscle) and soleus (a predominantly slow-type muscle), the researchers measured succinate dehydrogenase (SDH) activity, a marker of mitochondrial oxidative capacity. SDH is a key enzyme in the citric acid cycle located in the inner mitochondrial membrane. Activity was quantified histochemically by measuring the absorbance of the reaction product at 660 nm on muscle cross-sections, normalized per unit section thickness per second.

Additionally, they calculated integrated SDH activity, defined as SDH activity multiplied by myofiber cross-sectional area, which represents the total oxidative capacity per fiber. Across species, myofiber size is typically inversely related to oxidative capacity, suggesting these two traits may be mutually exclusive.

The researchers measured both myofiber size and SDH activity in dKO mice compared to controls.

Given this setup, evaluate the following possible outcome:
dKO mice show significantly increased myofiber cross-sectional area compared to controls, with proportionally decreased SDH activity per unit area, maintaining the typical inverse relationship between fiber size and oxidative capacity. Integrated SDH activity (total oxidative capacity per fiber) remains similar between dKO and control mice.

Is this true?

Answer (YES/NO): NO